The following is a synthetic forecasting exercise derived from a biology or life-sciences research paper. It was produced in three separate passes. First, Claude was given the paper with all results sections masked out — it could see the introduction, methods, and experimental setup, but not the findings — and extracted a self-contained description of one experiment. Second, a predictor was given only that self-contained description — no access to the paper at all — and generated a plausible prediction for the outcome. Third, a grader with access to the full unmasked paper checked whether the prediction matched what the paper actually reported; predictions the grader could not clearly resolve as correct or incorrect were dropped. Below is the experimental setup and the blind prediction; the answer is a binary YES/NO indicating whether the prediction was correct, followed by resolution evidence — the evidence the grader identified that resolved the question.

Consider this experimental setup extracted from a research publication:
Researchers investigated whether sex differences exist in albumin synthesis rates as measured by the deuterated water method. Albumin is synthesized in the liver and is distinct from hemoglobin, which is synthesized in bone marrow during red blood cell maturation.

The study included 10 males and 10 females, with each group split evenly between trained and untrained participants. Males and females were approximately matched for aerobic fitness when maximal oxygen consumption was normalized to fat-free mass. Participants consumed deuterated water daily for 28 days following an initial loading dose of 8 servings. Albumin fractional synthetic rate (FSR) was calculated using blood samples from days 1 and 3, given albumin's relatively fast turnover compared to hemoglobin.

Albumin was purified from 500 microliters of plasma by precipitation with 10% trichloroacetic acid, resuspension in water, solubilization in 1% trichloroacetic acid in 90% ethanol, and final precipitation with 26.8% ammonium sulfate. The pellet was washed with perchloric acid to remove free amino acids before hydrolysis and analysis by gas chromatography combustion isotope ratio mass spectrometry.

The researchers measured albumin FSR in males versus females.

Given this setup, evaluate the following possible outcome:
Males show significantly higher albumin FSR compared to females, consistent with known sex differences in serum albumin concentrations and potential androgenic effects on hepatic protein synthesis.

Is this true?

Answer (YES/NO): NO